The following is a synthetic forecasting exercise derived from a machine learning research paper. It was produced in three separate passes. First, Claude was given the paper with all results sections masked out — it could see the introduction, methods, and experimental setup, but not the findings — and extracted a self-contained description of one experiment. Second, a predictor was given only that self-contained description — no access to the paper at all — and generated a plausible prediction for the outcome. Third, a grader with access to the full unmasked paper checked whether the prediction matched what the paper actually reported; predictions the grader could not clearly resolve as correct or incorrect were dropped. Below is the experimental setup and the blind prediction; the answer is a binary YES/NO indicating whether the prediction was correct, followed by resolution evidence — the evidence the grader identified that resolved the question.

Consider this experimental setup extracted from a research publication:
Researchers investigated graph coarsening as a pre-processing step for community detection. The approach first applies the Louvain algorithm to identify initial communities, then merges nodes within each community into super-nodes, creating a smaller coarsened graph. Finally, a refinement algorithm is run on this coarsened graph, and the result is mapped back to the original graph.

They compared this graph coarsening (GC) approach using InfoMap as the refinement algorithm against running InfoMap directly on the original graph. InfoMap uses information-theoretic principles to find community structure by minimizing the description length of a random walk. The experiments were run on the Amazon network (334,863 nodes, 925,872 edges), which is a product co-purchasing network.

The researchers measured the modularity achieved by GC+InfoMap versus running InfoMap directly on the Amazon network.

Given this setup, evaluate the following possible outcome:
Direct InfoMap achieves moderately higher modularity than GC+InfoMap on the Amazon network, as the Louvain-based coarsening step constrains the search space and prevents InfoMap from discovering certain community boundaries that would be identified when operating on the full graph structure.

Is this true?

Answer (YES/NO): NO